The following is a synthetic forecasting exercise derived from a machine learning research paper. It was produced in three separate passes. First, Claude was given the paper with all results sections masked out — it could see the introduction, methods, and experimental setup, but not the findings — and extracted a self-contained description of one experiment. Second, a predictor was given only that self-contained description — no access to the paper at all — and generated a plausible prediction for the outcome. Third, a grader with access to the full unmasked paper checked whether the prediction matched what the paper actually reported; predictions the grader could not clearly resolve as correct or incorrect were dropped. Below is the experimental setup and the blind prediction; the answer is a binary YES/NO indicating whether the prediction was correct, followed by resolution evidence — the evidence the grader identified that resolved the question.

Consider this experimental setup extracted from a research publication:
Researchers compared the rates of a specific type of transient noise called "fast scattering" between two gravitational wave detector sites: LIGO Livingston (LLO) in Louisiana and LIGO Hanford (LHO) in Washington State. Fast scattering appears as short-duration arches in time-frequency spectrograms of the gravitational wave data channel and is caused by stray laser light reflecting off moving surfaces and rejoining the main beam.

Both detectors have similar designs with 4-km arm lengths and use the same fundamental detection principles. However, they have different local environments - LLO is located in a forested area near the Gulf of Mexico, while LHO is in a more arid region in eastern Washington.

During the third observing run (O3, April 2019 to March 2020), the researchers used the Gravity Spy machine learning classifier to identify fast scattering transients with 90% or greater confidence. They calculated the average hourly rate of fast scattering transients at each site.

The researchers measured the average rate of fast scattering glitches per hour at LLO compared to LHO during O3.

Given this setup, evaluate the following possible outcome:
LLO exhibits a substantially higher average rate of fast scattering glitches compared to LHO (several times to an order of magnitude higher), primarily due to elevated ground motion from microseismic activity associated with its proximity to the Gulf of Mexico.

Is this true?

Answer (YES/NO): NO